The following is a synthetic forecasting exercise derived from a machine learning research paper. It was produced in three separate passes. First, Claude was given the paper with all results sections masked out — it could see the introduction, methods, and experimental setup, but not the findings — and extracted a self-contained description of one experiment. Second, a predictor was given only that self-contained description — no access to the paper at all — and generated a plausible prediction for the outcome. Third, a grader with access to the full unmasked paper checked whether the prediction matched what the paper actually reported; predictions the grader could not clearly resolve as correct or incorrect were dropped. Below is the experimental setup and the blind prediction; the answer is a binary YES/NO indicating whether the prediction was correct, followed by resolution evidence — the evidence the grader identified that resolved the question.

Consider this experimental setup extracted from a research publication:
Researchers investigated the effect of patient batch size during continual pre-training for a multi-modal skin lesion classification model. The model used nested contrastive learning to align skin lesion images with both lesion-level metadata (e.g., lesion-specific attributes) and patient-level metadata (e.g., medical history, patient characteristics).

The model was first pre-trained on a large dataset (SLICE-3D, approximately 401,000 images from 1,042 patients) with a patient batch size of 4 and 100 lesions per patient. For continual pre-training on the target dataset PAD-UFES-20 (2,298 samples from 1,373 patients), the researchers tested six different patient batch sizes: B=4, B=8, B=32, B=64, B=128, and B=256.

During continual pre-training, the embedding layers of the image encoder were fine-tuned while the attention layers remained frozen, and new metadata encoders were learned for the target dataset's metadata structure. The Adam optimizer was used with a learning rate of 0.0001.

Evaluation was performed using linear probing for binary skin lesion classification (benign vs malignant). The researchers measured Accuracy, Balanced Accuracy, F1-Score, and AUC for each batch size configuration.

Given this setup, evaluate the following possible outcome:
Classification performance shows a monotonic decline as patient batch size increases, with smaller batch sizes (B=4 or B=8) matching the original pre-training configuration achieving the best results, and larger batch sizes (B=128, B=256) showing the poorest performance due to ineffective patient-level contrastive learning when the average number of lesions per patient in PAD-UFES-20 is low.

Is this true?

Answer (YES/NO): NO